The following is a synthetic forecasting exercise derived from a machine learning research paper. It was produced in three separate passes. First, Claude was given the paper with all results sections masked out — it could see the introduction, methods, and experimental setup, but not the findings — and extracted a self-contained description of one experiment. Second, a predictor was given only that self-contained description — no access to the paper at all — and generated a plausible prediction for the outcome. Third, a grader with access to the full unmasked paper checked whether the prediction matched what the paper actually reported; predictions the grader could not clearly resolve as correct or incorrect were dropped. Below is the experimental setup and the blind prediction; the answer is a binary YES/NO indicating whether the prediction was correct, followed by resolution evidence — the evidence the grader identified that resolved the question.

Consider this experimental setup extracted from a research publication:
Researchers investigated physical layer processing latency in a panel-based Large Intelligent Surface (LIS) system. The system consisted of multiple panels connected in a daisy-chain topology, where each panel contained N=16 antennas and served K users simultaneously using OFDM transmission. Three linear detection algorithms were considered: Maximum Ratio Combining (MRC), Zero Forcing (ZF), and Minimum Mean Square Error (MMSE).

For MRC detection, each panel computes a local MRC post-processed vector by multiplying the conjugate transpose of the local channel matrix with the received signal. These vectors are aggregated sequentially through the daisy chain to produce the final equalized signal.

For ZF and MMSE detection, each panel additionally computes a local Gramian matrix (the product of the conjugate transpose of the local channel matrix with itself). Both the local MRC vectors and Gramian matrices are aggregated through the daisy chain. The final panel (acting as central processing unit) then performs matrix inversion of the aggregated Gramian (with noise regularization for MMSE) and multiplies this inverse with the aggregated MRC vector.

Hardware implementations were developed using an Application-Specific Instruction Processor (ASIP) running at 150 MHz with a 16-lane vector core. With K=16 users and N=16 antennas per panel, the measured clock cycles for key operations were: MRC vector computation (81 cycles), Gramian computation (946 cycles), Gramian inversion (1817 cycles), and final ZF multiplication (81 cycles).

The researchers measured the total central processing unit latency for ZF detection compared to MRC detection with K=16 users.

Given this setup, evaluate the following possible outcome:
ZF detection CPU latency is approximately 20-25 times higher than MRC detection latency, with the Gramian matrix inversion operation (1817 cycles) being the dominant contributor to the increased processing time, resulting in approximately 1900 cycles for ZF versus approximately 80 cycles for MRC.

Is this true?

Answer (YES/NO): NO